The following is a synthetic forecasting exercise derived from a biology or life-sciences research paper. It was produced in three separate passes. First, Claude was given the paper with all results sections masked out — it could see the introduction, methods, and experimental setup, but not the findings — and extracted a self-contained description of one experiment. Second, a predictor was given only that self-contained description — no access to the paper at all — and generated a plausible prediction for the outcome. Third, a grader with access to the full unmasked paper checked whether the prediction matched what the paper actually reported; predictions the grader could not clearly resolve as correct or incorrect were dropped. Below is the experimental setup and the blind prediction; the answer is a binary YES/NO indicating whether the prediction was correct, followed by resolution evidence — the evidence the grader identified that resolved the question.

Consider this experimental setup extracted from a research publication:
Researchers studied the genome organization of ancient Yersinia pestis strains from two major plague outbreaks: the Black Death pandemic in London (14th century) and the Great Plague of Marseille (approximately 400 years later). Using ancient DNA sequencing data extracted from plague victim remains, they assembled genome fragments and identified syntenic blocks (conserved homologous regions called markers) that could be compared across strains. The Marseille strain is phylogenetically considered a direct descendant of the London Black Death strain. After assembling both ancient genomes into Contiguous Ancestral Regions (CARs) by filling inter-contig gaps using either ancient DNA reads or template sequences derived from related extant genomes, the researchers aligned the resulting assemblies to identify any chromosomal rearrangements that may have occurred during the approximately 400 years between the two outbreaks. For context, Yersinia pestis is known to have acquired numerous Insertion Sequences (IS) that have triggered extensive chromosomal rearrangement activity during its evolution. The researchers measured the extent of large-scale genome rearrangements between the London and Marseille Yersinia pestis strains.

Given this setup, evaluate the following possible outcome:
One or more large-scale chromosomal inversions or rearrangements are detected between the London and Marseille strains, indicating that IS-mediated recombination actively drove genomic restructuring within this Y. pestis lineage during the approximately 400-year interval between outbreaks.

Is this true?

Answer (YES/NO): NO